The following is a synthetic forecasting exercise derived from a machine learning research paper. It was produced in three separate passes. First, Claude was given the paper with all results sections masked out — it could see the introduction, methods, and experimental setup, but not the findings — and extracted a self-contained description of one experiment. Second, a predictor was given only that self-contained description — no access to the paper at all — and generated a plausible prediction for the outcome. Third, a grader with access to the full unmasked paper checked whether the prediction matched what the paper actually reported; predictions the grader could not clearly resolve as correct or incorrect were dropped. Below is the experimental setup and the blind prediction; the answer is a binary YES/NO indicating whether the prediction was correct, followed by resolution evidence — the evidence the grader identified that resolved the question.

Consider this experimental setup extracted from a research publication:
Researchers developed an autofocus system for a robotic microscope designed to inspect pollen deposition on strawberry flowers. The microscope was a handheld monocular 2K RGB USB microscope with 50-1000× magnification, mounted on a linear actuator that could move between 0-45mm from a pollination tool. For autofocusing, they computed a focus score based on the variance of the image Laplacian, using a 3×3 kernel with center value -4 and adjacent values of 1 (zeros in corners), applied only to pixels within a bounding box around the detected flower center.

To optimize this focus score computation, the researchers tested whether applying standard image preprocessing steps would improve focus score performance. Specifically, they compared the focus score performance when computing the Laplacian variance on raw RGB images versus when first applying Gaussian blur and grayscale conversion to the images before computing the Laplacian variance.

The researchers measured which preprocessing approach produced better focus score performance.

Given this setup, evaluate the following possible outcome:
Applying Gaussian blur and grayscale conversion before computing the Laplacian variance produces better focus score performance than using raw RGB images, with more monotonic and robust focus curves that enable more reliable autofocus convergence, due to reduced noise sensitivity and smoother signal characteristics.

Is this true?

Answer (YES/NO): NO